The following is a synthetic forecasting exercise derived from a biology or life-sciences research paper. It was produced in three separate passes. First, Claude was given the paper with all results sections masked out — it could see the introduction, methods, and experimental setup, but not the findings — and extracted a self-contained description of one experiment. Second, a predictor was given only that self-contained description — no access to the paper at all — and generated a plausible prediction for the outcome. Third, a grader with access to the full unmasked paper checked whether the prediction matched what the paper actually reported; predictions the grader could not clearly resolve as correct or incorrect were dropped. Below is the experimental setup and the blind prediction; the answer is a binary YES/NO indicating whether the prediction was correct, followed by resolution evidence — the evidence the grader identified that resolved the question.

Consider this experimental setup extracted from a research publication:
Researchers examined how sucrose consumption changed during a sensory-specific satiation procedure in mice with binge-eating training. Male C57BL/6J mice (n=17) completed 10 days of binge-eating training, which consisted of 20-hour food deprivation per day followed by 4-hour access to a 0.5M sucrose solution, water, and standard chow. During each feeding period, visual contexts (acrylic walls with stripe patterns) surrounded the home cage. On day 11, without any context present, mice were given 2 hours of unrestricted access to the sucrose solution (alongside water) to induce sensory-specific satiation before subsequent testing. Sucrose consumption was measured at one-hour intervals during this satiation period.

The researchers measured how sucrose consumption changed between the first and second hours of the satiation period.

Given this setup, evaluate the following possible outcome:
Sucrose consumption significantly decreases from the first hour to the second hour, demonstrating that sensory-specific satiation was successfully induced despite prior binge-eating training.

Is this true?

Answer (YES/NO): YES